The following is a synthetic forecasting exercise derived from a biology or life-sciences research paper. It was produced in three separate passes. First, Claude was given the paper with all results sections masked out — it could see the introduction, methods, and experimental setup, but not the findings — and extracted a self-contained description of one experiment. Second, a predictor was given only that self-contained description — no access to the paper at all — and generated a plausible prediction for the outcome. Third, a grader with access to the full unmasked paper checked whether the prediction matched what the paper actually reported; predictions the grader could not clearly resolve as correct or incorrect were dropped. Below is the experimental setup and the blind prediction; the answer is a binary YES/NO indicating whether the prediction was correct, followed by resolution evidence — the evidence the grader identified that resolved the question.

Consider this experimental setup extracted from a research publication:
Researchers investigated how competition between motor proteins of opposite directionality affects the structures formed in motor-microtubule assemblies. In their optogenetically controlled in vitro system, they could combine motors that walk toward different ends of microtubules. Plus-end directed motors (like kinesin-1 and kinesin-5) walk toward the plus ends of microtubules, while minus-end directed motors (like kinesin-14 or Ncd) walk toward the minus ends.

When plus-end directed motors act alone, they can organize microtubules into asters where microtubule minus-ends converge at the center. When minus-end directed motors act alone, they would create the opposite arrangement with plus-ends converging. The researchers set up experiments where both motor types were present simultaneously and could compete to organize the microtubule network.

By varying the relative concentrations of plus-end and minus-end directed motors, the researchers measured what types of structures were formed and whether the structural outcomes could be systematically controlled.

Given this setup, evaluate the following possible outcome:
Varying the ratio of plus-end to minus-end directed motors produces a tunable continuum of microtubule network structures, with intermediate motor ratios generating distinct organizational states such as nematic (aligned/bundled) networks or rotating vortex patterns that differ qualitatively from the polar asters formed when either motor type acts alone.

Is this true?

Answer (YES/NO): NO